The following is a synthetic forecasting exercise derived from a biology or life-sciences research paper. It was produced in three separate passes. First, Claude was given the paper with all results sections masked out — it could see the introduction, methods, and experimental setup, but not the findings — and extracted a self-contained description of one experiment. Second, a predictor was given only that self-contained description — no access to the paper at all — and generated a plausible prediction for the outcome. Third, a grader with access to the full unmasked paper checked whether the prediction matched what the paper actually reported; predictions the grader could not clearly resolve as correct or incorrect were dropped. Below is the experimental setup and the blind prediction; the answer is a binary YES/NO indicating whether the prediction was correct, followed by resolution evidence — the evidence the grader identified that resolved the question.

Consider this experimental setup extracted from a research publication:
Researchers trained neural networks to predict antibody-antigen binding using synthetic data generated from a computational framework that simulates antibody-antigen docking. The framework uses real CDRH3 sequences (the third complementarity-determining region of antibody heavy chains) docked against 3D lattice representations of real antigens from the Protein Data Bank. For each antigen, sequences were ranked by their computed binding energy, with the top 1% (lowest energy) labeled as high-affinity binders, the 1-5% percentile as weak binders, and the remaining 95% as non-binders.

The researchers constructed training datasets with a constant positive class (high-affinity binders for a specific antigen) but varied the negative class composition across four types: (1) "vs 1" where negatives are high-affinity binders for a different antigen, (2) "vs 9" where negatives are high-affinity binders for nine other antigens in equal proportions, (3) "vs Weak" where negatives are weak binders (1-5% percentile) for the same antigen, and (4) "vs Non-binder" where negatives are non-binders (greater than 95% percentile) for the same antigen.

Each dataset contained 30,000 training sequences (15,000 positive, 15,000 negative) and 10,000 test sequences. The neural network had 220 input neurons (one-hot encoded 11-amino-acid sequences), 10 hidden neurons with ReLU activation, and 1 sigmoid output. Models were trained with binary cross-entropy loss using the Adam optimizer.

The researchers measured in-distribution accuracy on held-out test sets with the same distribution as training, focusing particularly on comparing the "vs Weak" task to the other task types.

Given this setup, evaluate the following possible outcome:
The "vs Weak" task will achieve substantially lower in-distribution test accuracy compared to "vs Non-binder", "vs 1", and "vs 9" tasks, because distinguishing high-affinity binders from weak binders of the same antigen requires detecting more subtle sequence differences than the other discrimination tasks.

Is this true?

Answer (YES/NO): YES